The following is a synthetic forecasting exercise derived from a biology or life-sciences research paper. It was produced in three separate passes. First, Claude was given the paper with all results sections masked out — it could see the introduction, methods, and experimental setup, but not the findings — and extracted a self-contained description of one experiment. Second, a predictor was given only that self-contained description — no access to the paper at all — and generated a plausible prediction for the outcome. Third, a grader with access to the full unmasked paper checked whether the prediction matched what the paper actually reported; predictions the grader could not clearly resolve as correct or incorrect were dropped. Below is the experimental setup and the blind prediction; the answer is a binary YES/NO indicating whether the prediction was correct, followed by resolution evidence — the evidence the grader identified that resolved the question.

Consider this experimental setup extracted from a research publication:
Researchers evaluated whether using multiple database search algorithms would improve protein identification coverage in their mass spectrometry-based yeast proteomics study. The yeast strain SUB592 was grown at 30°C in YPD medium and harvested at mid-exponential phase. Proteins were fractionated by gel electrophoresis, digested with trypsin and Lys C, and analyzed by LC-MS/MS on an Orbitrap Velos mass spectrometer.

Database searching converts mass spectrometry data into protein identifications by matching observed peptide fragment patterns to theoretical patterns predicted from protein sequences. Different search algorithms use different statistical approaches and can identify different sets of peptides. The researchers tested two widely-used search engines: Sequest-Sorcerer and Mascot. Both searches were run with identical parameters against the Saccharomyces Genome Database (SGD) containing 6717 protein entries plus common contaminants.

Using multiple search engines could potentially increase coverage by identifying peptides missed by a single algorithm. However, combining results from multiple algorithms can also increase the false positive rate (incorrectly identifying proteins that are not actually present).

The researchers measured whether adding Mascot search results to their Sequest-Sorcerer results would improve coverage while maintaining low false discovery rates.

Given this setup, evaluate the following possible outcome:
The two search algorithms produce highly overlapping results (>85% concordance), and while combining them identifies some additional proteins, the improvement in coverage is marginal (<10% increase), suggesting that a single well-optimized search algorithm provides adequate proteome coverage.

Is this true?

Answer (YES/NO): YES